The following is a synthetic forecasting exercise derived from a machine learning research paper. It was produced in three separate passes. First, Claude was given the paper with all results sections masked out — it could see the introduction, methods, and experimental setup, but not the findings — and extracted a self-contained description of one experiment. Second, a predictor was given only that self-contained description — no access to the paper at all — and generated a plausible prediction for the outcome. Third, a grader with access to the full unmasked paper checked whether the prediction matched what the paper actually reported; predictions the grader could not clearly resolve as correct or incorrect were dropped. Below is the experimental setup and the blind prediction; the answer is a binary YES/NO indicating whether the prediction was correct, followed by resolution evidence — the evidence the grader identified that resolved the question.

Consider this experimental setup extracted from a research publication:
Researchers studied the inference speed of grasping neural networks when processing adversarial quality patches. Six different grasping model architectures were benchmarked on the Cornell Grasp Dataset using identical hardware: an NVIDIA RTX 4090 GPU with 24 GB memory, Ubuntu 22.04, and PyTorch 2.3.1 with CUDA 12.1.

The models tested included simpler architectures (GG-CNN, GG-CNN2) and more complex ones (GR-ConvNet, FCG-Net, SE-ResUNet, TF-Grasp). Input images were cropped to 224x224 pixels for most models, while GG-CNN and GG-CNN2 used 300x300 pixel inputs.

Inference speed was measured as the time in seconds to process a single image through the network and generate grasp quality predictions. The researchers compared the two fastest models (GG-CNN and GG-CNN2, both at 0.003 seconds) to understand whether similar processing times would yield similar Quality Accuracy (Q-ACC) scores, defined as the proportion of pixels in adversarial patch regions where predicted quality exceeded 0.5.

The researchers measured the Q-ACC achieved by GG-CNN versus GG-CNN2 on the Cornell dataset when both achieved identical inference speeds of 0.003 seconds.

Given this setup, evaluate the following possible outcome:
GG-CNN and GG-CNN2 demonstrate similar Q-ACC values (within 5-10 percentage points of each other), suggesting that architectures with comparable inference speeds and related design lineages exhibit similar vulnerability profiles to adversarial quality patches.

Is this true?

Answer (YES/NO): NO